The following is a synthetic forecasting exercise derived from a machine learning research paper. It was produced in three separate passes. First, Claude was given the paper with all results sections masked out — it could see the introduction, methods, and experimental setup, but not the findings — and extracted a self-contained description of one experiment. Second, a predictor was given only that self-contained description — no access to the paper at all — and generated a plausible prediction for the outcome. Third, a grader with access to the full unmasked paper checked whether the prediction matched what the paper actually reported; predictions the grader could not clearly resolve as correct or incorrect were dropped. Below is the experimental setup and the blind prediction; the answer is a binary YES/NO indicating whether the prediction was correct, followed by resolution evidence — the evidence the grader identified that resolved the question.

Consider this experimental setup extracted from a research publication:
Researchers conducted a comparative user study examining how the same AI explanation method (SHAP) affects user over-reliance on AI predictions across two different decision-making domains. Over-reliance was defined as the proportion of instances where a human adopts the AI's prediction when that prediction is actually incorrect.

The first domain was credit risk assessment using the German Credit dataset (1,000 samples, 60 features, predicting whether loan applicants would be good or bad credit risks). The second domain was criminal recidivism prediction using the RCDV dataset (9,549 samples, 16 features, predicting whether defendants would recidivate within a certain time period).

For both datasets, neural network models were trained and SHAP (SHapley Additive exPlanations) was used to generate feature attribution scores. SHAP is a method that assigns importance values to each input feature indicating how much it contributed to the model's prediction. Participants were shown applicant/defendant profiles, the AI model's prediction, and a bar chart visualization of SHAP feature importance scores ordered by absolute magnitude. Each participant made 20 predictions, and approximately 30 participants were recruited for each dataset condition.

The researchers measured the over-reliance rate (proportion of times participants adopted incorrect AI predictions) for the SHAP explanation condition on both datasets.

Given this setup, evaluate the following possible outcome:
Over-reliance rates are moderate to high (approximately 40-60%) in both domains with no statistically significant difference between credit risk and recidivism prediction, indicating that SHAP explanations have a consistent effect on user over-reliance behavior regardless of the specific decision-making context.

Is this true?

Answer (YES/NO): NO